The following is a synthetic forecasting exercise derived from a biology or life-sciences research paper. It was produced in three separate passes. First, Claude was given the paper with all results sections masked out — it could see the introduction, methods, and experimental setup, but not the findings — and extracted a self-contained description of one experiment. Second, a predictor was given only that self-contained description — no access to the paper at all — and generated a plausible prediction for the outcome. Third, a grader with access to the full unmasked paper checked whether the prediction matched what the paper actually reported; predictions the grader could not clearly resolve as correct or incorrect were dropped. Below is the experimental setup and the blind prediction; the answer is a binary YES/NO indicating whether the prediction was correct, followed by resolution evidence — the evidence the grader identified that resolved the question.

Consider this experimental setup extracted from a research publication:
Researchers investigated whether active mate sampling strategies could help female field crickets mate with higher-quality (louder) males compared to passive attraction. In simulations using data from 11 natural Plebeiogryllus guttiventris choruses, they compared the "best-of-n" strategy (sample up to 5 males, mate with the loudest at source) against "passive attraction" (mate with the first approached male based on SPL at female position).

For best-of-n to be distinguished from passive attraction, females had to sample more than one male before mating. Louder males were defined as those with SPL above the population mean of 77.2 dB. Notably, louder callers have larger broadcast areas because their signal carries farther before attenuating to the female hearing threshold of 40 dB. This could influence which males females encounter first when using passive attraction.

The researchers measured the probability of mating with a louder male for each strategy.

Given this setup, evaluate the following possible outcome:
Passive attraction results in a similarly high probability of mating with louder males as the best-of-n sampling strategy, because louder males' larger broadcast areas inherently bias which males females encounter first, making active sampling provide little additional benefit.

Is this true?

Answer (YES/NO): YES